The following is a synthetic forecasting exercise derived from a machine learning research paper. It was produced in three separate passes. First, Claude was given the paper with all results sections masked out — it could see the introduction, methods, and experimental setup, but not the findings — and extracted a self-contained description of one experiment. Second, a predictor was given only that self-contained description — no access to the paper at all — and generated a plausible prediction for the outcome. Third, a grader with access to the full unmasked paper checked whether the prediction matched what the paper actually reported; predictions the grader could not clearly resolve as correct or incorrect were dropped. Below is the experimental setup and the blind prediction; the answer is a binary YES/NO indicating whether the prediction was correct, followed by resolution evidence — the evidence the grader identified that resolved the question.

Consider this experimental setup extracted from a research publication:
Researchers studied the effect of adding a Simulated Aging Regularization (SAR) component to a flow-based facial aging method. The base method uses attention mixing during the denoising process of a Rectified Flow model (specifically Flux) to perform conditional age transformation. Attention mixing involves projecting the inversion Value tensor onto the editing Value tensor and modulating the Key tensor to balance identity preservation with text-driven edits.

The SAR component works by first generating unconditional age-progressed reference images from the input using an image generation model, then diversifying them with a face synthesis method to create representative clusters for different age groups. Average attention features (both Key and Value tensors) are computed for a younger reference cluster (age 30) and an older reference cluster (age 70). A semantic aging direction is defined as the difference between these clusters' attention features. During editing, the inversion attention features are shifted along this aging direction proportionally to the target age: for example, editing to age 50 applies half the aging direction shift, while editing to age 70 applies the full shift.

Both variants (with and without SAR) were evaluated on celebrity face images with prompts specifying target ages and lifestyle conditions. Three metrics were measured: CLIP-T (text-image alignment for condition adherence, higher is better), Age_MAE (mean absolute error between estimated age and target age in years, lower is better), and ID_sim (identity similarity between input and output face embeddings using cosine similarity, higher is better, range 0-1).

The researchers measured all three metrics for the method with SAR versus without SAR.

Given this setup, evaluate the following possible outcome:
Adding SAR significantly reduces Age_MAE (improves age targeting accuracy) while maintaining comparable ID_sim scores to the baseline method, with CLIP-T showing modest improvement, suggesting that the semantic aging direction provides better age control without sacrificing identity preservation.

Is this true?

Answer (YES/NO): YES